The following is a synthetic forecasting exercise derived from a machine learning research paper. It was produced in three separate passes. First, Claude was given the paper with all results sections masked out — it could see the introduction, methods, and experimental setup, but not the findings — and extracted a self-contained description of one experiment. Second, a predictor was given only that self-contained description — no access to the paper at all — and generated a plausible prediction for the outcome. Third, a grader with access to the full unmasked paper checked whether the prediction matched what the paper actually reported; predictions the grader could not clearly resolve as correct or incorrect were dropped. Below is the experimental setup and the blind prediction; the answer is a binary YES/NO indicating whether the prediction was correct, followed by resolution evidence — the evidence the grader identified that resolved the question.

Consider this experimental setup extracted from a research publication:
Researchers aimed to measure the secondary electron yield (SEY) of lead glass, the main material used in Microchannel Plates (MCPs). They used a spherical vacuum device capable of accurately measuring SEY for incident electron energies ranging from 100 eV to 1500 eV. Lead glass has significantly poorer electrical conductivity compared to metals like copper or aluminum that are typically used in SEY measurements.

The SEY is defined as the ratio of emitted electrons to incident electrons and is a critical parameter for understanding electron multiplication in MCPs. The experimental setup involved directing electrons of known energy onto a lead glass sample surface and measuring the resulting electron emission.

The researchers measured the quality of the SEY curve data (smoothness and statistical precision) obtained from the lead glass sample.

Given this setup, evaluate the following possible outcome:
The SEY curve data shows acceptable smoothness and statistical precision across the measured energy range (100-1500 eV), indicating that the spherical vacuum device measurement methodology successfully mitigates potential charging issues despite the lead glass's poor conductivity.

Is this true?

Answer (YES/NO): NO